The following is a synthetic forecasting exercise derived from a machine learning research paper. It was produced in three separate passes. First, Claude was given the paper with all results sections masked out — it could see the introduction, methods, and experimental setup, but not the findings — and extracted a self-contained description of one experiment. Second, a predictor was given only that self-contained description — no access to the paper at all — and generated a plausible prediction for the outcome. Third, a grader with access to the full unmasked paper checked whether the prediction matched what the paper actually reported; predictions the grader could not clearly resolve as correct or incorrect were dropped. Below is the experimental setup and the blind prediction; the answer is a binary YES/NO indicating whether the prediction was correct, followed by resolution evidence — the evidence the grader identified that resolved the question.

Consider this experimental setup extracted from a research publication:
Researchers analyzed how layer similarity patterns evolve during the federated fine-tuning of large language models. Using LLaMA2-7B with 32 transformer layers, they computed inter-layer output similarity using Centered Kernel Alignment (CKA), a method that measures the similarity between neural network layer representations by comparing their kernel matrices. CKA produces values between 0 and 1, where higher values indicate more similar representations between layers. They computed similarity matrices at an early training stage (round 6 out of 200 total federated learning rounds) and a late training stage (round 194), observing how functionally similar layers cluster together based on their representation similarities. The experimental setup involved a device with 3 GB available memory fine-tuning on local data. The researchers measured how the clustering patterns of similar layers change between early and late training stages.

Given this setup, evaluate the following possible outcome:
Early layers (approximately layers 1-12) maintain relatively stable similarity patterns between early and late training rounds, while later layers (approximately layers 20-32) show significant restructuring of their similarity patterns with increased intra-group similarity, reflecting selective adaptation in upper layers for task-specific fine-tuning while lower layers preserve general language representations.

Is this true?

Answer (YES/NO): NO